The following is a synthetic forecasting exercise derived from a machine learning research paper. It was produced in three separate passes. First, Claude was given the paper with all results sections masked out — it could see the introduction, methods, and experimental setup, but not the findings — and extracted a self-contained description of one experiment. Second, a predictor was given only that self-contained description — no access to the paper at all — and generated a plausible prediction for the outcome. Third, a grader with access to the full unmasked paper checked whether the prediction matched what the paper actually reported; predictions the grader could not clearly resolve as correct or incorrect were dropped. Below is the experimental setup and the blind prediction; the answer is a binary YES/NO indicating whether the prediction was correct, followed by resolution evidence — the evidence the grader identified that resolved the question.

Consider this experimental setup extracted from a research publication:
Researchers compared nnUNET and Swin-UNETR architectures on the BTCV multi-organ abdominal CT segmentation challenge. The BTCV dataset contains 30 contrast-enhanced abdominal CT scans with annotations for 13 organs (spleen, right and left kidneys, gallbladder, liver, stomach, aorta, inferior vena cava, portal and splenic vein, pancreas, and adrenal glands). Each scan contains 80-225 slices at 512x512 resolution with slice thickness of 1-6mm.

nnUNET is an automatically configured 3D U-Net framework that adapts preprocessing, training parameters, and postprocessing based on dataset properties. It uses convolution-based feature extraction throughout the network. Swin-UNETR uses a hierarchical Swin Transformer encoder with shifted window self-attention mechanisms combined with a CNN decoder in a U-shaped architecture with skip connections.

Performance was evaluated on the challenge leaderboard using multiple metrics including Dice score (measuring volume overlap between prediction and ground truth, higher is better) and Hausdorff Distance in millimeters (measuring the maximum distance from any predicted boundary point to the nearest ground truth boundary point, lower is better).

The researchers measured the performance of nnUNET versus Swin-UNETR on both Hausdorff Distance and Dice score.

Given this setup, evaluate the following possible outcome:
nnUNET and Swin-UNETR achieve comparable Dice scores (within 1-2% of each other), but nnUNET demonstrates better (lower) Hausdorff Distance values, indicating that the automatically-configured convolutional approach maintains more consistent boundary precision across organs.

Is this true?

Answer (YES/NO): NO